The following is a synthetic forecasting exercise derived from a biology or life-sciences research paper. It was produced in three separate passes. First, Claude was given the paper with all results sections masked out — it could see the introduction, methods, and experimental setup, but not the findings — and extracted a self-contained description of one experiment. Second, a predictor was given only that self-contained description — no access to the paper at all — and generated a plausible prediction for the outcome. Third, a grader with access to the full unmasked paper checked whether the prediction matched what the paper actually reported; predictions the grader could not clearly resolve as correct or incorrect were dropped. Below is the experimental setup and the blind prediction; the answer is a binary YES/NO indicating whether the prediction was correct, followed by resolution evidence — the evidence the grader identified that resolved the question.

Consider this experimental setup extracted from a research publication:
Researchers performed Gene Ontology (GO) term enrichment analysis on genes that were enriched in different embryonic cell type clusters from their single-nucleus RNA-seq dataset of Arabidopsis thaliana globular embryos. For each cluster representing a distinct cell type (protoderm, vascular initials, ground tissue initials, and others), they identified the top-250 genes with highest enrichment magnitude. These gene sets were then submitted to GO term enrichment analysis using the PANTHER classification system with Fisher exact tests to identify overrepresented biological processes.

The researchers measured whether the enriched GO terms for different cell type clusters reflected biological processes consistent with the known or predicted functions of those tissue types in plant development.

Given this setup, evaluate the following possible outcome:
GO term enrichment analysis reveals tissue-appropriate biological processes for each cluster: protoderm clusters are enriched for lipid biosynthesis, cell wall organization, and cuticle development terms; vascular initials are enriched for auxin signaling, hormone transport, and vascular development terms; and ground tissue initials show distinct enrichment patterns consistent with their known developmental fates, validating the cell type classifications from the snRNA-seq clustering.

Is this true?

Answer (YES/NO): NO